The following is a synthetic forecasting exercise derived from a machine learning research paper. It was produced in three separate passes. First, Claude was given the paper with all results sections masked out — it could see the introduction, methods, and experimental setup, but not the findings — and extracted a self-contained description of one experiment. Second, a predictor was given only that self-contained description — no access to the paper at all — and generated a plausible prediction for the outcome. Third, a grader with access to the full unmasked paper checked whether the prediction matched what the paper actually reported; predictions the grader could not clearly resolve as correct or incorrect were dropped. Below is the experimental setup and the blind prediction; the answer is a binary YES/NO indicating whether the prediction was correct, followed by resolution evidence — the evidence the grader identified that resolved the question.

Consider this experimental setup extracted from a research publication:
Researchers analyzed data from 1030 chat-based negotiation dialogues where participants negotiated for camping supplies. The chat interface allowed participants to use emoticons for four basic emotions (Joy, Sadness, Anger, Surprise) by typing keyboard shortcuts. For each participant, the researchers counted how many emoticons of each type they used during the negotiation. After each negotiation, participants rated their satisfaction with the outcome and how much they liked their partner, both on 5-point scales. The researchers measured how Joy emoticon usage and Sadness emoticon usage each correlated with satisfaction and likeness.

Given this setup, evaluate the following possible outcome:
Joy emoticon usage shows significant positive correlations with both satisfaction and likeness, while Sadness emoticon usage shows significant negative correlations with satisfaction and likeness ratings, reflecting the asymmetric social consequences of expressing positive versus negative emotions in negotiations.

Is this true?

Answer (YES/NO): NO